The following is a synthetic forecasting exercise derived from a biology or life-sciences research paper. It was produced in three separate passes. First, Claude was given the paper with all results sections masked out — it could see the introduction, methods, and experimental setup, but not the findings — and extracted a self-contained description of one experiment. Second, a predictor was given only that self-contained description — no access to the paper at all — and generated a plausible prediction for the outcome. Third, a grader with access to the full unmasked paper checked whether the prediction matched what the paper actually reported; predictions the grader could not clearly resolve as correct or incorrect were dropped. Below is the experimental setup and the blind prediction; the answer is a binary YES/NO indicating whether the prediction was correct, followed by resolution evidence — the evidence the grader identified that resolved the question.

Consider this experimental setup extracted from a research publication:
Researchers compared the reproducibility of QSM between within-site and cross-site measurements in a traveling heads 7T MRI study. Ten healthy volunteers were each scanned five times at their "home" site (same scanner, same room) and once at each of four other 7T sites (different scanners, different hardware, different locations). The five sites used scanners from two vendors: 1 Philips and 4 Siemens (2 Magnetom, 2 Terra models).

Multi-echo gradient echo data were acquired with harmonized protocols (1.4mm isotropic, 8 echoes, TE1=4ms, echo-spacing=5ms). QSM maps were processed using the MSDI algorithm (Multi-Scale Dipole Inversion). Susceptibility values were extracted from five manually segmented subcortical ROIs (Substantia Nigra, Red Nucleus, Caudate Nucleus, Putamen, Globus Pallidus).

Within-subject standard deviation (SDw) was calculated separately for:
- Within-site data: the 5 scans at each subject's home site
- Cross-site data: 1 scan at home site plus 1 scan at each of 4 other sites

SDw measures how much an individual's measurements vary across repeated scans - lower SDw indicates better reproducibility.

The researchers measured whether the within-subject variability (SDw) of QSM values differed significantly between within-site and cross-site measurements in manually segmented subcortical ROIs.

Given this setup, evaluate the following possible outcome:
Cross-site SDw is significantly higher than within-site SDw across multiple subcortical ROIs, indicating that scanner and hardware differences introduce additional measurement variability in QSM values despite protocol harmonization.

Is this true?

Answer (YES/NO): YES